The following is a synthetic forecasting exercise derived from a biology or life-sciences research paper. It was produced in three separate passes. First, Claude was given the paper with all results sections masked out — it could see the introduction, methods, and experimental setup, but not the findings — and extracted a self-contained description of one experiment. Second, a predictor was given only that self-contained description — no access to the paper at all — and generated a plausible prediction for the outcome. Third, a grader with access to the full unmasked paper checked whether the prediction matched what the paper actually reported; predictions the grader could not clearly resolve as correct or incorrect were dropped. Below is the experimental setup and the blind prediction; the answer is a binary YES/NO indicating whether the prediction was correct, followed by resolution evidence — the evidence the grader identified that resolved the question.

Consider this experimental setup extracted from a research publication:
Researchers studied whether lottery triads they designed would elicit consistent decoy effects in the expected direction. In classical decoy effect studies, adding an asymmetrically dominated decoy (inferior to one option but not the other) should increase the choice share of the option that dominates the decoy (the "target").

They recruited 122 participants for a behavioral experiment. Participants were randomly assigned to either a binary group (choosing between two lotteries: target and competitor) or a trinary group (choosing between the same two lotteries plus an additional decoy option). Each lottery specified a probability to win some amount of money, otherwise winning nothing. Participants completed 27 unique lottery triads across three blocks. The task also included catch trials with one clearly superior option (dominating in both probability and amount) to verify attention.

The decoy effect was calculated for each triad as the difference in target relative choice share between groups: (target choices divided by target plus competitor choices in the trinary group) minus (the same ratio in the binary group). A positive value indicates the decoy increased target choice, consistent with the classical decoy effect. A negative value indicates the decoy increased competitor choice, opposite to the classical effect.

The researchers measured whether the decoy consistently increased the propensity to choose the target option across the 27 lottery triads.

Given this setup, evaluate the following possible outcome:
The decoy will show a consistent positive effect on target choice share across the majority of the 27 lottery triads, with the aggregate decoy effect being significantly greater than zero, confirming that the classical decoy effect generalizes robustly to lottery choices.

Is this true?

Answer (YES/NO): NO